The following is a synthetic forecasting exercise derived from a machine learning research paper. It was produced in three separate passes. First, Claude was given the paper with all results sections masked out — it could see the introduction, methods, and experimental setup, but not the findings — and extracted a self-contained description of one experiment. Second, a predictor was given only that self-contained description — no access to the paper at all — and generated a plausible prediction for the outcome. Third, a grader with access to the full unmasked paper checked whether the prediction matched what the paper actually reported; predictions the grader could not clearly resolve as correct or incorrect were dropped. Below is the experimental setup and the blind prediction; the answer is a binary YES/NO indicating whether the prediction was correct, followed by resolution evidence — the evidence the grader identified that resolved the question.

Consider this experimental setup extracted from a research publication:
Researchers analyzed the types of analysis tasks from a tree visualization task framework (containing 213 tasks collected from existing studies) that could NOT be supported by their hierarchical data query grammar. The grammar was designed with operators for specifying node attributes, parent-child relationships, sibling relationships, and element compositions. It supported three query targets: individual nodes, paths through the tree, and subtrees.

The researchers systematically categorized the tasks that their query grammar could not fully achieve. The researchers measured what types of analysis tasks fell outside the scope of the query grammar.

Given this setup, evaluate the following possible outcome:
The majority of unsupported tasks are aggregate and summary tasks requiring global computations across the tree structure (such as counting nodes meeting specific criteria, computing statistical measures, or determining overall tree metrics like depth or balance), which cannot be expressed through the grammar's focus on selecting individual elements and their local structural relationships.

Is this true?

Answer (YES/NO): YES